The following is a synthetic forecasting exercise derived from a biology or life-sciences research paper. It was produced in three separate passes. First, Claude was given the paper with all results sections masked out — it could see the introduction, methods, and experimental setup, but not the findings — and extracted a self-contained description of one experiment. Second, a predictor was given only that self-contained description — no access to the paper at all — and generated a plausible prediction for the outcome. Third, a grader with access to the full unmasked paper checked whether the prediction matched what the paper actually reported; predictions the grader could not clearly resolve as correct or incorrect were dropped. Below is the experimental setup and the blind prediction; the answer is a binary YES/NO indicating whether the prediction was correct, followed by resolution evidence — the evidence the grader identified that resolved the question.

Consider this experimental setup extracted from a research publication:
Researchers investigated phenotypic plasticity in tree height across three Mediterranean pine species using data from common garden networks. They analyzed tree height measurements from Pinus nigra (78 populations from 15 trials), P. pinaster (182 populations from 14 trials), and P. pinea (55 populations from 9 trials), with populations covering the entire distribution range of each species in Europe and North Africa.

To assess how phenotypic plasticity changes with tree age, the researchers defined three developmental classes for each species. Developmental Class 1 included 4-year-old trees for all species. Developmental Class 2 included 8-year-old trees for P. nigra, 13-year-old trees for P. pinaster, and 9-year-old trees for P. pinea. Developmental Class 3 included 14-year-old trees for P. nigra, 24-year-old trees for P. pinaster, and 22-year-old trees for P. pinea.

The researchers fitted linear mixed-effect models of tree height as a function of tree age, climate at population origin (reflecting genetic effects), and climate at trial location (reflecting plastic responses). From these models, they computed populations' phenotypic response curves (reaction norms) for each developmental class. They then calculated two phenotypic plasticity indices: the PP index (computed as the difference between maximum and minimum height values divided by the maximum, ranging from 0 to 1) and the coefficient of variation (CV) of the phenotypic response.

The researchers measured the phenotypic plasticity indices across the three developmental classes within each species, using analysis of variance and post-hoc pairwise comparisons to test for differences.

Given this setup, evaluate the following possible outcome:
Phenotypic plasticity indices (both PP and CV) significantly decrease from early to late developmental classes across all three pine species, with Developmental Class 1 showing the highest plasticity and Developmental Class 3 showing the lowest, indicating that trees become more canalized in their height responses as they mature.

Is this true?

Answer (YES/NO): YES